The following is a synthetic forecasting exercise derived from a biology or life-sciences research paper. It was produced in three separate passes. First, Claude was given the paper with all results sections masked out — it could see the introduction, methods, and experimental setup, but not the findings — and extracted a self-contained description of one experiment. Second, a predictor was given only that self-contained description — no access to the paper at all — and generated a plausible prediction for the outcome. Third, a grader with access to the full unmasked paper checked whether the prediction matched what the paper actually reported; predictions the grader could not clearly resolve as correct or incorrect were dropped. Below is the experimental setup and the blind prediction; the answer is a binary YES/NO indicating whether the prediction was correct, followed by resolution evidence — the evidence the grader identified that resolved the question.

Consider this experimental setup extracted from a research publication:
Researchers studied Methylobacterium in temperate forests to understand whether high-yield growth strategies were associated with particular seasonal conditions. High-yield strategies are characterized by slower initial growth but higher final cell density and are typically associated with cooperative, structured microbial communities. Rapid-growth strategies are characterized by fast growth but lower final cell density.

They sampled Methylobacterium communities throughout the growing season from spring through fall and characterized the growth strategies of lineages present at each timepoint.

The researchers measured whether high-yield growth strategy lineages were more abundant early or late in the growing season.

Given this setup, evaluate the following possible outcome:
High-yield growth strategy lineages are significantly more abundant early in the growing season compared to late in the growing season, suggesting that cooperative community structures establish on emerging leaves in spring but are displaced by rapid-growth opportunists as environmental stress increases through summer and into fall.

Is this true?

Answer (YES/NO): NO